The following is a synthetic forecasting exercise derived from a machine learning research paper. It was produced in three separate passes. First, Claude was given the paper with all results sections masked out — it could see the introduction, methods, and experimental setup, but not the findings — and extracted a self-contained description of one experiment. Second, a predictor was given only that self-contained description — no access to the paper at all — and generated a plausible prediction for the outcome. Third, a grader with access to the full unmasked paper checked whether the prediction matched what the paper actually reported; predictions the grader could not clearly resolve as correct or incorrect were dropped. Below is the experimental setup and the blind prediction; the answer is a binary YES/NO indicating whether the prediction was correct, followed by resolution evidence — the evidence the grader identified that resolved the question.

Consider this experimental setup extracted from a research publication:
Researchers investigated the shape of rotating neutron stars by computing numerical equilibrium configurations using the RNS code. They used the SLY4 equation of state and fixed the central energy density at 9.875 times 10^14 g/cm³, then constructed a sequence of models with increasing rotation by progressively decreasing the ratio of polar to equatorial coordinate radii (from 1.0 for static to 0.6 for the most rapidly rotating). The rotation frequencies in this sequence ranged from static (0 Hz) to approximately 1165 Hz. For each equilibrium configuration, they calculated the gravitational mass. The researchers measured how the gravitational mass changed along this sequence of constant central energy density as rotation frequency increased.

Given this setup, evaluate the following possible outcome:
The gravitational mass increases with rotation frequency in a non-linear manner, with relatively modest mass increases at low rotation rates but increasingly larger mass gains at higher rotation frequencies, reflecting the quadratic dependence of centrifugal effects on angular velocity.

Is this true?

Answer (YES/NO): YES